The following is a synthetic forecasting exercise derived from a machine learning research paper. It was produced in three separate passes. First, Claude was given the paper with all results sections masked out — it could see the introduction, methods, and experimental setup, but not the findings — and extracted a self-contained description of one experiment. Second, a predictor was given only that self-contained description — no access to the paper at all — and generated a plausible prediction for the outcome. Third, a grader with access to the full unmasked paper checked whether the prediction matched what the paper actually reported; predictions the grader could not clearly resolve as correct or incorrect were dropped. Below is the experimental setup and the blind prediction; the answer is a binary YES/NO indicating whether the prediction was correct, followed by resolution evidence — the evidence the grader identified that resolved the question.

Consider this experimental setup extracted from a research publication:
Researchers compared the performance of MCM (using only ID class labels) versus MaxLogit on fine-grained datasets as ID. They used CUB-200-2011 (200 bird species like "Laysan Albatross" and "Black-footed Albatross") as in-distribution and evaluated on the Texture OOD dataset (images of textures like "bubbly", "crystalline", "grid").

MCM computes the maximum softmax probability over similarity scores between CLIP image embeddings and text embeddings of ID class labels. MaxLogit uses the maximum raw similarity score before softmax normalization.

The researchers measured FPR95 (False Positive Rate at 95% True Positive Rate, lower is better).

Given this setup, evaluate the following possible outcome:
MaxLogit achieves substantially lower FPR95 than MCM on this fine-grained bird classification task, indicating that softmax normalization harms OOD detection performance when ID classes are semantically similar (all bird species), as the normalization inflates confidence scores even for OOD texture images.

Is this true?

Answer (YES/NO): YES